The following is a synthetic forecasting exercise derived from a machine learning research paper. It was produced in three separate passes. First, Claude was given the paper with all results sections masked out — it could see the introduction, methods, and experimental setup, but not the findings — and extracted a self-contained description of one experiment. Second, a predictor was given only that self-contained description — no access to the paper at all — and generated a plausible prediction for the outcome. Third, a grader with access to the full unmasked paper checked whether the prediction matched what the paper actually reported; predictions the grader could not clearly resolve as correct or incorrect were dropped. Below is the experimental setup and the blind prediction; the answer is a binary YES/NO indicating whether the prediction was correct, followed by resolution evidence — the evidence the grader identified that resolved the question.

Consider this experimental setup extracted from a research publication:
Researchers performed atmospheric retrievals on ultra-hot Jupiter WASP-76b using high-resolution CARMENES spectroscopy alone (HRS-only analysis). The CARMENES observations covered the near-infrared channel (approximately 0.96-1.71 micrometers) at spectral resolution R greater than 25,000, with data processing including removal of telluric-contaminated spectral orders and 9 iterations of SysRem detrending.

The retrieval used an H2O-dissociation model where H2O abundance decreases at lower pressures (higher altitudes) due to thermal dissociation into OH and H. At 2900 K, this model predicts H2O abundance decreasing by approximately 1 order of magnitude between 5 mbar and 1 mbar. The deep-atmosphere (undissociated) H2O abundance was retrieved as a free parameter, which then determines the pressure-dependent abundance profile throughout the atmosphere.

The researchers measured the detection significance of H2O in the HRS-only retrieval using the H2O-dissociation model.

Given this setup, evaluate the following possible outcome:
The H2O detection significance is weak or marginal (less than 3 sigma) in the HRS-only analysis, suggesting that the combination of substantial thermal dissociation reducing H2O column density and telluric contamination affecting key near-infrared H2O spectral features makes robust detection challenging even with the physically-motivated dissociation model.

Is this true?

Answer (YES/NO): NO